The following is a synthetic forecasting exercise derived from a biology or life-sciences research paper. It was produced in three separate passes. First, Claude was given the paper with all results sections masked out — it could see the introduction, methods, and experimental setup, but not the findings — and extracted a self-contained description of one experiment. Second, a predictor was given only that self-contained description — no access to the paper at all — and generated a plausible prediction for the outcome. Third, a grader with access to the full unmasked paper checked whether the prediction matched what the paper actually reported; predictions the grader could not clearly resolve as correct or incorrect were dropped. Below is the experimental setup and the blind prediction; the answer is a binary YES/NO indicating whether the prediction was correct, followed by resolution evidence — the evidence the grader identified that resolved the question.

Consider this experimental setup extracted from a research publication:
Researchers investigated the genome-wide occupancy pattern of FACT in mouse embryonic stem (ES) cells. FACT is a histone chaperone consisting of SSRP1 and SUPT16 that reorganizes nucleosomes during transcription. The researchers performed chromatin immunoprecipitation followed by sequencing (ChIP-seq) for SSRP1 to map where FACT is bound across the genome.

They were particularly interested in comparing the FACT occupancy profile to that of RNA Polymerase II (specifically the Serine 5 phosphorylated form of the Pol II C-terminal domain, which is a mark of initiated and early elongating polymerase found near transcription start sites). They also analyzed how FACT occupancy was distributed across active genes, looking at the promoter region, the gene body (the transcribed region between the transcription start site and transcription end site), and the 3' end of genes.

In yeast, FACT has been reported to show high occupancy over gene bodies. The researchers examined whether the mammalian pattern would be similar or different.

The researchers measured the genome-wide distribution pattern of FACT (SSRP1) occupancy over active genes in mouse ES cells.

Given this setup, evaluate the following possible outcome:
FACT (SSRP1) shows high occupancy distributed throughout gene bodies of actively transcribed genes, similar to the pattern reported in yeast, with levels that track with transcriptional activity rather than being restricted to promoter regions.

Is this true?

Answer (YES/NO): NO